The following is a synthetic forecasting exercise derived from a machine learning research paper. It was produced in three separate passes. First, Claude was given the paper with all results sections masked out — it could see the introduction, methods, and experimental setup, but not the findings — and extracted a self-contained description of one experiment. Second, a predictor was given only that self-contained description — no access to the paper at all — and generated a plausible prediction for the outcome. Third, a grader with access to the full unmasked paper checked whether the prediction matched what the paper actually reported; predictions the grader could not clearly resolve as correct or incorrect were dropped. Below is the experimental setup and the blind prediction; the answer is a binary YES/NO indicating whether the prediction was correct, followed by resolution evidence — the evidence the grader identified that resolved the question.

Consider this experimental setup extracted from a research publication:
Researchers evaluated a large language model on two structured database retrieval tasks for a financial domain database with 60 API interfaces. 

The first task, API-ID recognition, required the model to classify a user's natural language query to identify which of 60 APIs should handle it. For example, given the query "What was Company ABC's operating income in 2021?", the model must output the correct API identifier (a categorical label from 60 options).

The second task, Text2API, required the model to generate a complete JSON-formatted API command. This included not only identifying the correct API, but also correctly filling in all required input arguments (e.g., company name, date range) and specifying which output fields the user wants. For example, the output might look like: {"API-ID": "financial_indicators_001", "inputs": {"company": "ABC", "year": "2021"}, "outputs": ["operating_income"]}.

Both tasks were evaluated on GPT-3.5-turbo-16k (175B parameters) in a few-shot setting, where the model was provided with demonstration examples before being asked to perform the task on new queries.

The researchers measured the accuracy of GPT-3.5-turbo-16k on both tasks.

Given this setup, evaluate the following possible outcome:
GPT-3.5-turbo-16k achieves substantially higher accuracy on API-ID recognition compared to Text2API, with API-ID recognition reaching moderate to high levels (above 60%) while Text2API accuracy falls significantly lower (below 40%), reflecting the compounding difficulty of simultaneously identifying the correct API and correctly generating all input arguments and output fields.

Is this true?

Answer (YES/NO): NO